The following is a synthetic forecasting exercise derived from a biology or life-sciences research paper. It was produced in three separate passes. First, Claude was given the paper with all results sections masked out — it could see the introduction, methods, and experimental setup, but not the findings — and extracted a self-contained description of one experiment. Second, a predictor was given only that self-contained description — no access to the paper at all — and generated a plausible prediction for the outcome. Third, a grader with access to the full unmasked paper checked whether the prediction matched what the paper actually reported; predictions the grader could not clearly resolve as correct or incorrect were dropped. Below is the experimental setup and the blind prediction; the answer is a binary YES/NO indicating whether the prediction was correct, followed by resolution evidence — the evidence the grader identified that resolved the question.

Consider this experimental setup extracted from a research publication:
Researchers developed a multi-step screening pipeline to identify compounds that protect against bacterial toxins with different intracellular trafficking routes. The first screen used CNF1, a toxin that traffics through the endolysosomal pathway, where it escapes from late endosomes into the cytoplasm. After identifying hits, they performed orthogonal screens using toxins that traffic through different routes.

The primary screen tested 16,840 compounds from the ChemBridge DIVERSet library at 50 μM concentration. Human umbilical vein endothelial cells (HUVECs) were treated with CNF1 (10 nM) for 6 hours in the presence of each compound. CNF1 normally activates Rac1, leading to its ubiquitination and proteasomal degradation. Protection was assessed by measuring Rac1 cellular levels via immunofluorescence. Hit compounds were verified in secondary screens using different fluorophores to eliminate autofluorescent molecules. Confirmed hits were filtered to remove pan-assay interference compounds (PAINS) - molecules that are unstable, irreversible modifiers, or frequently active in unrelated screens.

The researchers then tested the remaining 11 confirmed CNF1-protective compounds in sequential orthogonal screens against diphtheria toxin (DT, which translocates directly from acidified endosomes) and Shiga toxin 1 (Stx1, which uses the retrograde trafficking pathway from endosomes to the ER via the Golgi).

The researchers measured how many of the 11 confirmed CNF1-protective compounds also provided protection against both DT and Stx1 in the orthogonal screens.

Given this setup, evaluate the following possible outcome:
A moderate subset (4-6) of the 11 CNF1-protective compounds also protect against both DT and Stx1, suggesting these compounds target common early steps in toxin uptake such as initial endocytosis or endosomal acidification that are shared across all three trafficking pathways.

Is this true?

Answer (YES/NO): NO